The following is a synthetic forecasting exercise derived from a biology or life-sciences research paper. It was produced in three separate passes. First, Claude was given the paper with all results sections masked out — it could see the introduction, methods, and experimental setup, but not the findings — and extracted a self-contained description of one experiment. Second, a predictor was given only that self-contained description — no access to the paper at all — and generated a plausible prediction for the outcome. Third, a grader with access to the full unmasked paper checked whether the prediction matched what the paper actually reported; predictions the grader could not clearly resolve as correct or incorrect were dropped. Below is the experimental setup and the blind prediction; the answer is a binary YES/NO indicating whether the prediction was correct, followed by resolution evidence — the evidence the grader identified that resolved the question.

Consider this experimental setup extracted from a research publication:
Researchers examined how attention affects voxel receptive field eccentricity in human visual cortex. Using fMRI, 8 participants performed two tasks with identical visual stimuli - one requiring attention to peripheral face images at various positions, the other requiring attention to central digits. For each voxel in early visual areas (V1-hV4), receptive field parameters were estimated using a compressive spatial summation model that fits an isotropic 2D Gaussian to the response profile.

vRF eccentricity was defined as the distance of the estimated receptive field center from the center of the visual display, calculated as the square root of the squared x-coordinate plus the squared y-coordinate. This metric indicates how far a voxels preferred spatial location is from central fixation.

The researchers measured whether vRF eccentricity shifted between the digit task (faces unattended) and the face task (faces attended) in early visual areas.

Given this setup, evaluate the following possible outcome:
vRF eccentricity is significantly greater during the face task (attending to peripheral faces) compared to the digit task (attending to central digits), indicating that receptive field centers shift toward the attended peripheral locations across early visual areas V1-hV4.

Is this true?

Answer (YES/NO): NO